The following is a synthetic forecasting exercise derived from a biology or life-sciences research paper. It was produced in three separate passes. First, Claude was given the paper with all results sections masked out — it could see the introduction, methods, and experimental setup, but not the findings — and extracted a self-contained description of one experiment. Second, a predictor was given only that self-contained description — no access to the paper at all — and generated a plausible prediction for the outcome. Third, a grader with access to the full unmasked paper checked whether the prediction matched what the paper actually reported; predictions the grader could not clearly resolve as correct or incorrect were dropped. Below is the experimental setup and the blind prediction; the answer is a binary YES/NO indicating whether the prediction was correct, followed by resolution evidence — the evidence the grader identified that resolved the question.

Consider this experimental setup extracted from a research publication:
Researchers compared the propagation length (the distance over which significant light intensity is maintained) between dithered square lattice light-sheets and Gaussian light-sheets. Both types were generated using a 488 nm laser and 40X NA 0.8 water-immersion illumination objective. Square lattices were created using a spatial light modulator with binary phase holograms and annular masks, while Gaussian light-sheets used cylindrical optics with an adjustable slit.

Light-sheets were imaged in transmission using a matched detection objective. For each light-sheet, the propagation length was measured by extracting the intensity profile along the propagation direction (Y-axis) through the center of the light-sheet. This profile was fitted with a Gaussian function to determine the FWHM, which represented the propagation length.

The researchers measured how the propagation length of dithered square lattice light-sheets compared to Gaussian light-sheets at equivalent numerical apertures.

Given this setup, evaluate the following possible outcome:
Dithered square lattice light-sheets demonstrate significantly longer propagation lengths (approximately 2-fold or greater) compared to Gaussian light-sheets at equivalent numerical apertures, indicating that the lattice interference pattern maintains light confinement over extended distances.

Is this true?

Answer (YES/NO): NO